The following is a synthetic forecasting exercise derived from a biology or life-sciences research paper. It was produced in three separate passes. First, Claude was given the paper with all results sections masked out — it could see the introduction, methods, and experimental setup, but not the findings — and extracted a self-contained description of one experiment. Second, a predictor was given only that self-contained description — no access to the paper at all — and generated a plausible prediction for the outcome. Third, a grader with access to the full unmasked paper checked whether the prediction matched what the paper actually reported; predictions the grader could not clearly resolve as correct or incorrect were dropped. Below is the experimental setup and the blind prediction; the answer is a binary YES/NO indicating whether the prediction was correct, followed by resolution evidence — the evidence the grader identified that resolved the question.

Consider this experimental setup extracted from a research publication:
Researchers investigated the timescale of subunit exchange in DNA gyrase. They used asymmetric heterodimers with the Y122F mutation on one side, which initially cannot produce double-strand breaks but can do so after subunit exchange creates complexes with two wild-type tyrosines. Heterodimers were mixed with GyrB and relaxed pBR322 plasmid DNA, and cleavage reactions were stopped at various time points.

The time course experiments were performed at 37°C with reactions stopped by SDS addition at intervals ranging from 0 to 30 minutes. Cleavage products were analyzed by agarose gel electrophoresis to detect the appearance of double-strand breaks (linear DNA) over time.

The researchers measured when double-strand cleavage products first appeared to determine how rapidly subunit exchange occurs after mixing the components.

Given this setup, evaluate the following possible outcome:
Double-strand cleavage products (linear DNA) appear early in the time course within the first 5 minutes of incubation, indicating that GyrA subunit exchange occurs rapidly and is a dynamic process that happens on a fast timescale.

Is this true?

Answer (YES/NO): YES